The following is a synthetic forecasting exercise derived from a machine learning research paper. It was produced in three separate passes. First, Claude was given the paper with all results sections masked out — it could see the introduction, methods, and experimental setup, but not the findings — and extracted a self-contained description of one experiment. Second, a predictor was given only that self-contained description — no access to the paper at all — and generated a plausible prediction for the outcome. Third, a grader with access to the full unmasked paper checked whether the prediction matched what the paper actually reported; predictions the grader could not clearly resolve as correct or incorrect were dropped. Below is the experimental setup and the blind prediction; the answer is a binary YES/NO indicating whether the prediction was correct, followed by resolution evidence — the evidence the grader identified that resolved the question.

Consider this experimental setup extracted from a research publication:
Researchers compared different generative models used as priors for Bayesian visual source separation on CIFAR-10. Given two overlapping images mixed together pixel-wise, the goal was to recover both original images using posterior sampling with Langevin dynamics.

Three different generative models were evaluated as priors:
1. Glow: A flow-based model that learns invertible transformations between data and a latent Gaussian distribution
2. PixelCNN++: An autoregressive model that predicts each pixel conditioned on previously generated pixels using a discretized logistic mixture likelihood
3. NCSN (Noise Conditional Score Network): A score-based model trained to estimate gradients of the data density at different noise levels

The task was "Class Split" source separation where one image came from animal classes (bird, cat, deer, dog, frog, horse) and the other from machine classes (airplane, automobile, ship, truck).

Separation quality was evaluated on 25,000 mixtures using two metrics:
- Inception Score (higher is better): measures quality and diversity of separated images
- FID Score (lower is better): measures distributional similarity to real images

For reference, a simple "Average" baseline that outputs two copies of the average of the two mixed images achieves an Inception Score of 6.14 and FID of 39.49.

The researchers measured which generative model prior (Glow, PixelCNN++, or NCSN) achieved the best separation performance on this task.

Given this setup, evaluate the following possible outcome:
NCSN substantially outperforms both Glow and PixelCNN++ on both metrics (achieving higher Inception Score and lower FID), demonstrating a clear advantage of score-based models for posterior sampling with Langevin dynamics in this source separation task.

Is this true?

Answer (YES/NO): YES